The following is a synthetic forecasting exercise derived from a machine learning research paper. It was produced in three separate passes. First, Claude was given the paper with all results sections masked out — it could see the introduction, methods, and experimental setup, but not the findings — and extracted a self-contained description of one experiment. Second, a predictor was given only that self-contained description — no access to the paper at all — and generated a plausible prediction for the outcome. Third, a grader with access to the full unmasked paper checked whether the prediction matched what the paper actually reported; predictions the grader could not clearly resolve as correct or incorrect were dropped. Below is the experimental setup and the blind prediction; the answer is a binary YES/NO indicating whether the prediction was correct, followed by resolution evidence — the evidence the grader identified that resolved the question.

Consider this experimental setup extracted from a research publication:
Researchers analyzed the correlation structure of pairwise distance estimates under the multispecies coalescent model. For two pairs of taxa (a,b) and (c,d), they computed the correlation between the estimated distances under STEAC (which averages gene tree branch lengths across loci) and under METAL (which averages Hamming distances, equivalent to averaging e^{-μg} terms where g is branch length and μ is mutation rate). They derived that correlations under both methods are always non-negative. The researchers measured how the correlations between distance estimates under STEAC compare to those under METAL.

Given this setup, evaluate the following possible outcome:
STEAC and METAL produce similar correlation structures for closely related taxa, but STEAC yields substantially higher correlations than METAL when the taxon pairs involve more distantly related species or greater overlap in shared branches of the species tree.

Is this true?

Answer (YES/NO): NO